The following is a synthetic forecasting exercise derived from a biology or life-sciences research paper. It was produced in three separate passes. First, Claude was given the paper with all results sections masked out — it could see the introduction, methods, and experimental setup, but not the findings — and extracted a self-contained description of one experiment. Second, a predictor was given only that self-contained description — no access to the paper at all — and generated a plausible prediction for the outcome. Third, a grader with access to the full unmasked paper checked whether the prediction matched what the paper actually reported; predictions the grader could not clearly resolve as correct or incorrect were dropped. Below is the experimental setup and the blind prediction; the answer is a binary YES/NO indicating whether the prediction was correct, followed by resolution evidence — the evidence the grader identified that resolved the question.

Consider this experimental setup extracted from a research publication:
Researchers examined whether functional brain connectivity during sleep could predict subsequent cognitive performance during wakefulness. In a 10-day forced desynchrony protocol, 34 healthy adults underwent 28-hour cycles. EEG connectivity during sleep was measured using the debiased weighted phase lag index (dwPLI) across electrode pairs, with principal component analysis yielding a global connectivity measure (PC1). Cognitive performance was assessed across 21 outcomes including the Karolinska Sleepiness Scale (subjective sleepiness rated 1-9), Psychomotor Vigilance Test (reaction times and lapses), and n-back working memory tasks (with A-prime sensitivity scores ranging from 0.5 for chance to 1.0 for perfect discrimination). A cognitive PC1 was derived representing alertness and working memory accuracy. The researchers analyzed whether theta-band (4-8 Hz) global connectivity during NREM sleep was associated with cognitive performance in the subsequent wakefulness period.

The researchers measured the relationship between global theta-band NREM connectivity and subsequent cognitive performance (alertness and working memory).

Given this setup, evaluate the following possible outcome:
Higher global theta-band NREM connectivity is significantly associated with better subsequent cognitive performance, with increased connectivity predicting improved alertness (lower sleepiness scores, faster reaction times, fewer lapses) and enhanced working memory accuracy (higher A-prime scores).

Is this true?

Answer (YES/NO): NO